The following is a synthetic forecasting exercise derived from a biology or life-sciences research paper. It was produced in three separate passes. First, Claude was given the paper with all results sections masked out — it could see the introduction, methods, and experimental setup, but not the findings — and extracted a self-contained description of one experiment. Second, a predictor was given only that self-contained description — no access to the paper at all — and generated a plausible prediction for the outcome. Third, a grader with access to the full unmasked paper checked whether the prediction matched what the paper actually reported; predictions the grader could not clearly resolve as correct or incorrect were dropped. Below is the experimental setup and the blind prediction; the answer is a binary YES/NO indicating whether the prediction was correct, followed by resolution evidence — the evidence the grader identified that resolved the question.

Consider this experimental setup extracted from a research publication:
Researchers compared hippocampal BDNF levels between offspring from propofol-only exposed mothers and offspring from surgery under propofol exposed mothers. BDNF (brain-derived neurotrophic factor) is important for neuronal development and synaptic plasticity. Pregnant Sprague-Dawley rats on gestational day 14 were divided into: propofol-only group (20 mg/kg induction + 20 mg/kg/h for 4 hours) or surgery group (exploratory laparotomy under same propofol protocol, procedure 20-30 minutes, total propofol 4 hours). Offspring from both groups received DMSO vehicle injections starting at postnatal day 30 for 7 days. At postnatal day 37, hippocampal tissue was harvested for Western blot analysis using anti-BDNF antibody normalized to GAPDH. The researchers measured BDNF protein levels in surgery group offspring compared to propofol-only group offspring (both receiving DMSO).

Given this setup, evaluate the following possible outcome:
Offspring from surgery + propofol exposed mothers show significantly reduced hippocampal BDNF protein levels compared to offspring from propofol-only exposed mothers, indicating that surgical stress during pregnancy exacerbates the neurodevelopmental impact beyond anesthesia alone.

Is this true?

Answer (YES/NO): YES